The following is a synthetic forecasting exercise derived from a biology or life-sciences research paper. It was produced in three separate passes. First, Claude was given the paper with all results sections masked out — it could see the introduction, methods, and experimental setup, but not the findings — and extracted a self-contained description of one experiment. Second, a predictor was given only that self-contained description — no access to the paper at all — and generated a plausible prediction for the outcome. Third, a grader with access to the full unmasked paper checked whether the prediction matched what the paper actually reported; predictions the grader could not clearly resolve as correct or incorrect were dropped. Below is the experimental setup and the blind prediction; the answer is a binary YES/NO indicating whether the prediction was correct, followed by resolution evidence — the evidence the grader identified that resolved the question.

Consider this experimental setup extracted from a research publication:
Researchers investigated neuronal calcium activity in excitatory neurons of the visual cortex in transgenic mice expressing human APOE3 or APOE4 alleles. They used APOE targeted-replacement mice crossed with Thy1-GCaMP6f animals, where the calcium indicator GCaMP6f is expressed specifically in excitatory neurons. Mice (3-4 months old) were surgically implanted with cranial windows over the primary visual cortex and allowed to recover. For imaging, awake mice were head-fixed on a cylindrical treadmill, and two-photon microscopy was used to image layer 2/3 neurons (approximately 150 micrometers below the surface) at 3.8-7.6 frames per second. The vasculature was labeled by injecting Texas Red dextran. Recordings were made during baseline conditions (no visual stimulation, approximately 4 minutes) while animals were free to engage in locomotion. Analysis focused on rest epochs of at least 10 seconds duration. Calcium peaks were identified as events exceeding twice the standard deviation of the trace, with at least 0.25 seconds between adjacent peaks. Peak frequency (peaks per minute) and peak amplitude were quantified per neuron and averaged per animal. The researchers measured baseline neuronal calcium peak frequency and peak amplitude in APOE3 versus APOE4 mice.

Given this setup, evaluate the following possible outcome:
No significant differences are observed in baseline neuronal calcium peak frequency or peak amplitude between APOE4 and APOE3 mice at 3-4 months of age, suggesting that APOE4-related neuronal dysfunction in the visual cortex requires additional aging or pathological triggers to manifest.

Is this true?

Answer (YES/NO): YES